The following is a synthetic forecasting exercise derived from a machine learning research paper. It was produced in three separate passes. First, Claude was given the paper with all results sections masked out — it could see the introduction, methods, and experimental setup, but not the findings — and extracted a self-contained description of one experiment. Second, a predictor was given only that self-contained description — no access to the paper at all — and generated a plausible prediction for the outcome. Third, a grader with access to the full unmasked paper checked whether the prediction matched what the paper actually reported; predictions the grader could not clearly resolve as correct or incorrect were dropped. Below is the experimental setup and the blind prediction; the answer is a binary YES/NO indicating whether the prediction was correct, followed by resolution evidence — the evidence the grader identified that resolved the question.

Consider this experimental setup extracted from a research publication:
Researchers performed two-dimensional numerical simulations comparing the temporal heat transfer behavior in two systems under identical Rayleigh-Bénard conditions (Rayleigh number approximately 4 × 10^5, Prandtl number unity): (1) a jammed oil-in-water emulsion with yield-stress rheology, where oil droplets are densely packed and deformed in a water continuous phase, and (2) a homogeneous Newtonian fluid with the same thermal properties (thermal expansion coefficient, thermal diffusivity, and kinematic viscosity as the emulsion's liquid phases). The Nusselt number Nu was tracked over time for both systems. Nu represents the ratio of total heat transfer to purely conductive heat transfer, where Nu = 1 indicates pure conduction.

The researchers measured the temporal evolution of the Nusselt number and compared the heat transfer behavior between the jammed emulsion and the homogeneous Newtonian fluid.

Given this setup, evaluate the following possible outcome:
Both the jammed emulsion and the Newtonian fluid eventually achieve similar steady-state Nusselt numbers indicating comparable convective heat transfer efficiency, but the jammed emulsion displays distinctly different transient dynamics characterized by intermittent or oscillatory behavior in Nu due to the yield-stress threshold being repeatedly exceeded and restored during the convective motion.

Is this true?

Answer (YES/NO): NO